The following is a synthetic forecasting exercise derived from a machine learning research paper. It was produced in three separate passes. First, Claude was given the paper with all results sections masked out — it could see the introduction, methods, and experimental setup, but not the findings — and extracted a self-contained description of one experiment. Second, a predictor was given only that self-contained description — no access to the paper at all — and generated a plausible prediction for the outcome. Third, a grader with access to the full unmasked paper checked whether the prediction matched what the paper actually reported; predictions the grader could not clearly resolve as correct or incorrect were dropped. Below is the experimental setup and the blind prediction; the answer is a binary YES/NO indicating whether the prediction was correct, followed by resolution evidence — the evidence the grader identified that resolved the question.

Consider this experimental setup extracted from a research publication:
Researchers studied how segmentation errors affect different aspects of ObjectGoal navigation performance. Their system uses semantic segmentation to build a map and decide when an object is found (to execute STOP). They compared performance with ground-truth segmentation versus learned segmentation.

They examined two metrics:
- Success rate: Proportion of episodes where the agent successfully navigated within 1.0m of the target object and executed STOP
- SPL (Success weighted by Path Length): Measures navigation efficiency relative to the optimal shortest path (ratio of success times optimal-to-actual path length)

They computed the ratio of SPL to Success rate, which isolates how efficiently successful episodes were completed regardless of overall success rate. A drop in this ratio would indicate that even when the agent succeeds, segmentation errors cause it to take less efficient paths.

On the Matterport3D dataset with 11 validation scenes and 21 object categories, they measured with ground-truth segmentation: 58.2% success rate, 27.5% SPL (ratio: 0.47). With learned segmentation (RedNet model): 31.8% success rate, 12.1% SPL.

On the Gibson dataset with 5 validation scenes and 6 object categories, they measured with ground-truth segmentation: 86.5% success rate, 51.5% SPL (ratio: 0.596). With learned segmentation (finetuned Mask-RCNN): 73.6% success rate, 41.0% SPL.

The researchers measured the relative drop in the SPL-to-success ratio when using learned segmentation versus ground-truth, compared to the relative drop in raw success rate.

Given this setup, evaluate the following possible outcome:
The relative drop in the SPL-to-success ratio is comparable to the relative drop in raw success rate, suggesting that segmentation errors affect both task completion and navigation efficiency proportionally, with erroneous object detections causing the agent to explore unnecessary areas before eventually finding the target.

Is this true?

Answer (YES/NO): NO